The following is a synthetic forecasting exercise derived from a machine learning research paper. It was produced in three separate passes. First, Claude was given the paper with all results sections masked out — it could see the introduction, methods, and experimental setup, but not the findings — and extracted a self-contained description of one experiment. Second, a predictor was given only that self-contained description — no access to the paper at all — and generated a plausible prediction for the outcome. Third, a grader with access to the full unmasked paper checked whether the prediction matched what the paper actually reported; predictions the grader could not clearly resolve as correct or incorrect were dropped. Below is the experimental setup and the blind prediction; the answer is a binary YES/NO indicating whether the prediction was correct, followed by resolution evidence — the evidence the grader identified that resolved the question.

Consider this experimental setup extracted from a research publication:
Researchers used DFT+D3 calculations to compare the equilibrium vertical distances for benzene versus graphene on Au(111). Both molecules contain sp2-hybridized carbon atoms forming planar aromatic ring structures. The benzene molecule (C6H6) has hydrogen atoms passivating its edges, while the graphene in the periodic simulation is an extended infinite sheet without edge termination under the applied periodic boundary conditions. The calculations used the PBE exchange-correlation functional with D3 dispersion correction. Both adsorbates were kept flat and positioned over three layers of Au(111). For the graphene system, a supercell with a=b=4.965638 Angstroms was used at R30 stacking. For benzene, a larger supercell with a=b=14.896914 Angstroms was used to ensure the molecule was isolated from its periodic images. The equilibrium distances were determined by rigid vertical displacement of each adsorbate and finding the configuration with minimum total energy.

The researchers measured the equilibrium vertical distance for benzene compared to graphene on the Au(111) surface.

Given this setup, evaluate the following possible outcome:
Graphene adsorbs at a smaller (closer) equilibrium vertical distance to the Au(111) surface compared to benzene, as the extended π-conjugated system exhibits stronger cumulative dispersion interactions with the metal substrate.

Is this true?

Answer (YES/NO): NO